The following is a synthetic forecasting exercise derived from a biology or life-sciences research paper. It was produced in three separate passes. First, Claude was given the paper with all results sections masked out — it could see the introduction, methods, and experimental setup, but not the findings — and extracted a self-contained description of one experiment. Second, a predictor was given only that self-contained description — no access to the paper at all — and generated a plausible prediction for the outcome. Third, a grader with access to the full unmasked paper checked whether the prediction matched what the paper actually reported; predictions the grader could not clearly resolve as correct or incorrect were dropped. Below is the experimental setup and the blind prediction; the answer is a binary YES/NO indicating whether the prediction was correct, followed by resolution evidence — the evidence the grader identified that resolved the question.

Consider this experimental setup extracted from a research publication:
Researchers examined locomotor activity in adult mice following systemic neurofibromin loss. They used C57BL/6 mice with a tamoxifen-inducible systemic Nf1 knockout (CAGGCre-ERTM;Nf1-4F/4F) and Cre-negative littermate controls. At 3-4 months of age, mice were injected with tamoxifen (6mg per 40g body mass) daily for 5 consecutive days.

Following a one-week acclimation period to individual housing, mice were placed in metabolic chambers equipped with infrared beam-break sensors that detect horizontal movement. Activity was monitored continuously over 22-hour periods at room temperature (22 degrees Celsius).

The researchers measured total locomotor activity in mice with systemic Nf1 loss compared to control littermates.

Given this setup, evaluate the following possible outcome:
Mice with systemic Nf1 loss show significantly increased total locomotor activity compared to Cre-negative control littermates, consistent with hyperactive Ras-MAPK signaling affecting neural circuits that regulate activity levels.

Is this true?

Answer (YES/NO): NO